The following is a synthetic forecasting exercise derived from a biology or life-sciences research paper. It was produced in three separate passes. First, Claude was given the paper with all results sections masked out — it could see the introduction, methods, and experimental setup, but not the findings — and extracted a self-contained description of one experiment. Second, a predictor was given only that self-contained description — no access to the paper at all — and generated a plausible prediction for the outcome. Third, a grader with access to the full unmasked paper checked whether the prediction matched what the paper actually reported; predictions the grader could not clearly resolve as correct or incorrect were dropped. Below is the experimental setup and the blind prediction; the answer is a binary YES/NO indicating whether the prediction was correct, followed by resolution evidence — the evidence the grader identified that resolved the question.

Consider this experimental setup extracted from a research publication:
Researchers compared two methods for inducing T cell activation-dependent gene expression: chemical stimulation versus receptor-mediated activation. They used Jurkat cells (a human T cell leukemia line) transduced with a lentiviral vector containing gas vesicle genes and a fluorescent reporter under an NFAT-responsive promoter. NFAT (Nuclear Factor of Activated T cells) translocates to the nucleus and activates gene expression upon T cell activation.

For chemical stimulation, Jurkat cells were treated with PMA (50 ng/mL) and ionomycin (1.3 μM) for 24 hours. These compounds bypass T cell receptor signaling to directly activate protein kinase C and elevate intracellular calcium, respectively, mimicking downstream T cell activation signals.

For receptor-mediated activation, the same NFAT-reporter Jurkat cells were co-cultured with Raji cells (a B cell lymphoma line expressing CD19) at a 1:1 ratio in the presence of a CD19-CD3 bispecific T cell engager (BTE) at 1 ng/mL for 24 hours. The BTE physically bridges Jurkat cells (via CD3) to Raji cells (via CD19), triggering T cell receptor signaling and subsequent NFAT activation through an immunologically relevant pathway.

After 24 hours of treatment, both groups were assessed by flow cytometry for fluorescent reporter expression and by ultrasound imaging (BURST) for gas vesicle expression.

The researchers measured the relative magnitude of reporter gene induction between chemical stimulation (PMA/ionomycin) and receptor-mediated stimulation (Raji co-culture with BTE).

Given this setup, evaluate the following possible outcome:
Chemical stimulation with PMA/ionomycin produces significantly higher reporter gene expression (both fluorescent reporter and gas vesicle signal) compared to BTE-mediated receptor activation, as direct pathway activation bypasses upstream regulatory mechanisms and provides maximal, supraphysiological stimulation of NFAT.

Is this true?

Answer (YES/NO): YES